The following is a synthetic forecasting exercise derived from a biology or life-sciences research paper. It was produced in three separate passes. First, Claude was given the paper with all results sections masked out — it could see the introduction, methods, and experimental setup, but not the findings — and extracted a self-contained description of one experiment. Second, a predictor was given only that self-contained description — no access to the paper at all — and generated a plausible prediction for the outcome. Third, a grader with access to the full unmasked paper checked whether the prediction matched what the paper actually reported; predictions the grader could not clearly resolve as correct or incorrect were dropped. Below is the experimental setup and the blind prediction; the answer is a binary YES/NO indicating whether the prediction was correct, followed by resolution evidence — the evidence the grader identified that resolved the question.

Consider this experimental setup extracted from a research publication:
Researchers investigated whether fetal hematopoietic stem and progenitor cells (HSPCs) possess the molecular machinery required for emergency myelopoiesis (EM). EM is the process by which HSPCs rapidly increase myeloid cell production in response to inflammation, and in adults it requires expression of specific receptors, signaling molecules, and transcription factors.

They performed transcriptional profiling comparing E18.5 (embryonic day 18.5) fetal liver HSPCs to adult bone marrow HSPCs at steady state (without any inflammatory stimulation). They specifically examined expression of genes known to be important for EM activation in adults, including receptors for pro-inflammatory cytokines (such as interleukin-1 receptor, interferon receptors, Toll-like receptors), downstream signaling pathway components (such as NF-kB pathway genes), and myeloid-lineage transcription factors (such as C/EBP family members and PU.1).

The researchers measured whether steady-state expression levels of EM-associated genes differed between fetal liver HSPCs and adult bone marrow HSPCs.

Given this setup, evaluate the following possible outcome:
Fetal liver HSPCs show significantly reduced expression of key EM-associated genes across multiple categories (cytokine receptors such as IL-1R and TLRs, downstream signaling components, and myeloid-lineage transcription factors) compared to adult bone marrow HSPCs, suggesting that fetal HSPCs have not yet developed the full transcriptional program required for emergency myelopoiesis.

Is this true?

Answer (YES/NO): NO